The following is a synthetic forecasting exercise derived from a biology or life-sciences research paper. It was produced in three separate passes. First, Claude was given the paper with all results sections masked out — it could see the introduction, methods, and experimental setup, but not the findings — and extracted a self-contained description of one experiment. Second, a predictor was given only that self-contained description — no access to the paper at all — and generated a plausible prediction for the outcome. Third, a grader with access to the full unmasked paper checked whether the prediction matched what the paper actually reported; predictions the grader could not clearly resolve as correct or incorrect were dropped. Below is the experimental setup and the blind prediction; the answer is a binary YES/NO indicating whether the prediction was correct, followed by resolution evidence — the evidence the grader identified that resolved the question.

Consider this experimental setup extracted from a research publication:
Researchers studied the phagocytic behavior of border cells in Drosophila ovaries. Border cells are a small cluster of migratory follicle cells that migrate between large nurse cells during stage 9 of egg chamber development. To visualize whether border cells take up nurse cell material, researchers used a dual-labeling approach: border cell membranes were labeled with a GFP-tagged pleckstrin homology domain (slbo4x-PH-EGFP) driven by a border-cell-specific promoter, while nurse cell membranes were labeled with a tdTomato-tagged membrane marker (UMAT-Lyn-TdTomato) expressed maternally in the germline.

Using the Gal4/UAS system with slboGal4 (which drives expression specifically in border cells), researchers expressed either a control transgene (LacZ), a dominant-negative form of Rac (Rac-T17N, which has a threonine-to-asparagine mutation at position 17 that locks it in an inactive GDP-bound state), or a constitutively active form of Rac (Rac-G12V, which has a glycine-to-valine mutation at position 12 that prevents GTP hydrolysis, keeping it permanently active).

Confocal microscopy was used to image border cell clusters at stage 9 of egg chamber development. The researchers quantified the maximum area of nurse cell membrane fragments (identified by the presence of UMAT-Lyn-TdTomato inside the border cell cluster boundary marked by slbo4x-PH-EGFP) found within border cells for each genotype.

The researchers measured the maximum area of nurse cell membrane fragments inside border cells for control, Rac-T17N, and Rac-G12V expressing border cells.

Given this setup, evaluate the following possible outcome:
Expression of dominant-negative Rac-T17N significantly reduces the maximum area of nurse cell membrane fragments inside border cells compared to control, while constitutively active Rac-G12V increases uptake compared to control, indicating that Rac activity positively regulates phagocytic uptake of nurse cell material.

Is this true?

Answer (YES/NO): YES